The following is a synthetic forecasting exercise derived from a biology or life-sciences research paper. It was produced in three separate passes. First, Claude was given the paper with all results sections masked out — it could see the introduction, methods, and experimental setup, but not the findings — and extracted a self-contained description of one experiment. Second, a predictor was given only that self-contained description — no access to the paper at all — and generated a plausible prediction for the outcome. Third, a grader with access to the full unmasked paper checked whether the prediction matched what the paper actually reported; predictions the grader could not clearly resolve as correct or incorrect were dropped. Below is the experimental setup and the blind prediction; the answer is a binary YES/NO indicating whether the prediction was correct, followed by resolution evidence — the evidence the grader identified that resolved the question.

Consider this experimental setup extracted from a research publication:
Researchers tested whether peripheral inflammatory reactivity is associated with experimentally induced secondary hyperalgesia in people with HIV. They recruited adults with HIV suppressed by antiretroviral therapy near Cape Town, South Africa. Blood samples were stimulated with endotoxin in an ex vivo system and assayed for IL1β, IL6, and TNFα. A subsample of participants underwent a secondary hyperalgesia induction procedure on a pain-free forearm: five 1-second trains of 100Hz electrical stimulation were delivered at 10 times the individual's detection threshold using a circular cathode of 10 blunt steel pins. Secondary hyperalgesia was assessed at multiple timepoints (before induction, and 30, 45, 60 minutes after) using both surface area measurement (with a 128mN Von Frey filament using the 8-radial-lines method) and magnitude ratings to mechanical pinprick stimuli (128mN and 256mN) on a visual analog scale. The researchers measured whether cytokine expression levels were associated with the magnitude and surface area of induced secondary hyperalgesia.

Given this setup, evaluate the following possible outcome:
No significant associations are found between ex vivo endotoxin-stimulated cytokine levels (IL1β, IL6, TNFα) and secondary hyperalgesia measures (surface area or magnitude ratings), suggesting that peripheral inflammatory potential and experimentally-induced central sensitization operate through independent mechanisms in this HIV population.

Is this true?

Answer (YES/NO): YES